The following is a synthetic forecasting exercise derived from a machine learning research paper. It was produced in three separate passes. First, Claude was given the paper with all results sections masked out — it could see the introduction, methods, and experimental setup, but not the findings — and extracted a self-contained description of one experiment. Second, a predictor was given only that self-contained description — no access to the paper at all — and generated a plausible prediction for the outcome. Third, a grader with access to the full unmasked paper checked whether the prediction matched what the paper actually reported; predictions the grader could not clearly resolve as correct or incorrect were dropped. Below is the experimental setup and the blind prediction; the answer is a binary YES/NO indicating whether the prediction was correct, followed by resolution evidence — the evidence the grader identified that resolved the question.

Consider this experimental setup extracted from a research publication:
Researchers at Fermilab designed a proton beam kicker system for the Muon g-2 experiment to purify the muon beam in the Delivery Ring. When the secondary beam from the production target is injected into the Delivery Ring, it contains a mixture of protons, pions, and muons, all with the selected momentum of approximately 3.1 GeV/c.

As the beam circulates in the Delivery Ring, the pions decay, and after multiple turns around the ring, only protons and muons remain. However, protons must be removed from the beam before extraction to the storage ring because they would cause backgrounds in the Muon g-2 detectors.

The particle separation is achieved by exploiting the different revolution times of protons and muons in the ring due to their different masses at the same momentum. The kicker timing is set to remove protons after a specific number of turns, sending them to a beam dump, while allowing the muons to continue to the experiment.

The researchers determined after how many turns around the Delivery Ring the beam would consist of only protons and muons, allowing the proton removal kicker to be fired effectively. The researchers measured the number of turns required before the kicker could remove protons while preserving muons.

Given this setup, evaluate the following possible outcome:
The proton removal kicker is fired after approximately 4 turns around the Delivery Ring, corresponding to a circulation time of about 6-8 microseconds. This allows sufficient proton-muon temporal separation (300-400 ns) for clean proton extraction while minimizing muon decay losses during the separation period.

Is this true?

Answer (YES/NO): YES